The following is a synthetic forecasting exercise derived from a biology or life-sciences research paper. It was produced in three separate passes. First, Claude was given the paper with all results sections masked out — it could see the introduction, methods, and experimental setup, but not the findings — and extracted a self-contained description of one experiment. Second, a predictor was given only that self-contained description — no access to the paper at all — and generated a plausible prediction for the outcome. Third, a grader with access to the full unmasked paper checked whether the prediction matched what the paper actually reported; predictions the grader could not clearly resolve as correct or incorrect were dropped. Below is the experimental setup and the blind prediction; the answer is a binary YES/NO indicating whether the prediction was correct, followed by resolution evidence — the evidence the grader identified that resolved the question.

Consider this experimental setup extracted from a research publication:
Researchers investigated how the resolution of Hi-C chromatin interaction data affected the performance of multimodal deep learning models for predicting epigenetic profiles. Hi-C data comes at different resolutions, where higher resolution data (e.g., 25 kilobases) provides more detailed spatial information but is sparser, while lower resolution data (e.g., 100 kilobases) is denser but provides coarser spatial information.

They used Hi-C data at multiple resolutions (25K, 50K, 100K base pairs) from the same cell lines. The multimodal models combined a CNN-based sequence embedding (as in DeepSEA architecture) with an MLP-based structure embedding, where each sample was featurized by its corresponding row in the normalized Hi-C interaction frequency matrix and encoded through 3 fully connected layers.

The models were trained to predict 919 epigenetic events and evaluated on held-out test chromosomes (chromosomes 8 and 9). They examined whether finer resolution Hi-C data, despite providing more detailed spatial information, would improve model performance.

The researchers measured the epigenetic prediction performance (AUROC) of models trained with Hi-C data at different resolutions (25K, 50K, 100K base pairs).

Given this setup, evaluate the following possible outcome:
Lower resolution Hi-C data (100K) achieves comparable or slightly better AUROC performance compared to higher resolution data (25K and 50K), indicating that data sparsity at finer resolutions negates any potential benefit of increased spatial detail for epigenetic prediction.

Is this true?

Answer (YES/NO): NO